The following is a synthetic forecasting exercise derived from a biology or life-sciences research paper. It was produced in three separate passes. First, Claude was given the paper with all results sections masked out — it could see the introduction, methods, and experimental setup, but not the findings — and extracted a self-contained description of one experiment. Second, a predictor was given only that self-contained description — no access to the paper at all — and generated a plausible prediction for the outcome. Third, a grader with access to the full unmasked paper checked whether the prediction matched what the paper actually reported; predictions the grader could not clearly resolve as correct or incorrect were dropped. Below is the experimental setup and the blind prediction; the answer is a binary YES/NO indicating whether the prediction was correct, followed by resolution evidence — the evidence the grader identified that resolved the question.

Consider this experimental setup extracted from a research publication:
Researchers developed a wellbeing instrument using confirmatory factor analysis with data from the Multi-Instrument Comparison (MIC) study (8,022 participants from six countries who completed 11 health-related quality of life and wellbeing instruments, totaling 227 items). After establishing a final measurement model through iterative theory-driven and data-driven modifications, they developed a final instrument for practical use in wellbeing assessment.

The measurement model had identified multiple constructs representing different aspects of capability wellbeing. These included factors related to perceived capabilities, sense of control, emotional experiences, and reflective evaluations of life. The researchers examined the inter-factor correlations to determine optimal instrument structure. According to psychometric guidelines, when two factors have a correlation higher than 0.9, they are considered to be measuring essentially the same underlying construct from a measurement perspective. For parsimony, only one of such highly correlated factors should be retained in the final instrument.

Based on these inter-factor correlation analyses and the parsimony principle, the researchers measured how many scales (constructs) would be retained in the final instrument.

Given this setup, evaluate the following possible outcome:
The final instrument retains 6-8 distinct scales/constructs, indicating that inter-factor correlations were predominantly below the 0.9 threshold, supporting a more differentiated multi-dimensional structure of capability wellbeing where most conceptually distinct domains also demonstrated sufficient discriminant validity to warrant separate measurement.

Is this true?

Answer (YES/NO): NO